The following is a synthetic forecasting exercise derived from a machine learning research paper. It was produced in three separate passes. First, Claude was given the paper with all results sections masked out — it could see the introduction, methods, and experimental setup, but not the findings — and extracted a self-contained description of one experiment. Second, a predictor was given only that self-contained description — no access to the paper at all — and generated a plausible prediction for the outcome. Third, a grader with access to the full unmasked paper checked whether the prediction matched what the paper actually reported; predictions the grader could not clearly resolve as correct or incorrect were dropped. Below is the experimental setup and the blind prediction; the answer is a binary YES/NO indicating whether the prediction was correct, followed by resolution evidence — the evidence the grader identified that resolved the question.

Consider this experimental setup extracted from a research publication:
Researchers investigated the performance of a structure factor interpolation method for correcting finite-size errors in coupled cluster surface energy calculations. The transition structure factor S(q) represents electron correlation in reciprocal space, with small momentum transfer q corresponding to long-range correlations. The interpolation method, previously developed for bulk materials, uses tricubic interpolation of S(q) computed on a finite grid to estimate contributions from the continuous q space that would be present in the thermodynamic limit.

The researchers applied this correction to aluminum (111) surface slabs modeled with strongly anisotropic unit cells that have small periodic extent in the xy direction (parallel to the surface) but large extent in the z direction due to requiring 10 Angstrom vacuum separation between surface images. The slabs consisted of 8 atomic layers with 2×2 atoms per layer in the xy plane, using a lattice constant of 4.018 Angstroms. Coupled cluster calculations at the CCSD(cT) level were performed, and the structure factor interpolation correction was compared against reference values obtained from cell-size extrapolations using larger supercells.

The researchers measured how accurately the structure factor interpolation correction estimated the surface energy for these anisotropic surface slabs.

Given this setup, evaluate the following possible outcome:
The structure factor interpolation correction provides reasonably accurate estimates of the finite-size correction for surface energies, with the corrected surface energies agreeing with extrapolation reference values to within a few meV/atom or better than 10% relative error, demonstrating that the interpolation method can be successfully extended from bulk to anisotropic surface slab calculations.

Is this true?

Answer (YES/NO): NO